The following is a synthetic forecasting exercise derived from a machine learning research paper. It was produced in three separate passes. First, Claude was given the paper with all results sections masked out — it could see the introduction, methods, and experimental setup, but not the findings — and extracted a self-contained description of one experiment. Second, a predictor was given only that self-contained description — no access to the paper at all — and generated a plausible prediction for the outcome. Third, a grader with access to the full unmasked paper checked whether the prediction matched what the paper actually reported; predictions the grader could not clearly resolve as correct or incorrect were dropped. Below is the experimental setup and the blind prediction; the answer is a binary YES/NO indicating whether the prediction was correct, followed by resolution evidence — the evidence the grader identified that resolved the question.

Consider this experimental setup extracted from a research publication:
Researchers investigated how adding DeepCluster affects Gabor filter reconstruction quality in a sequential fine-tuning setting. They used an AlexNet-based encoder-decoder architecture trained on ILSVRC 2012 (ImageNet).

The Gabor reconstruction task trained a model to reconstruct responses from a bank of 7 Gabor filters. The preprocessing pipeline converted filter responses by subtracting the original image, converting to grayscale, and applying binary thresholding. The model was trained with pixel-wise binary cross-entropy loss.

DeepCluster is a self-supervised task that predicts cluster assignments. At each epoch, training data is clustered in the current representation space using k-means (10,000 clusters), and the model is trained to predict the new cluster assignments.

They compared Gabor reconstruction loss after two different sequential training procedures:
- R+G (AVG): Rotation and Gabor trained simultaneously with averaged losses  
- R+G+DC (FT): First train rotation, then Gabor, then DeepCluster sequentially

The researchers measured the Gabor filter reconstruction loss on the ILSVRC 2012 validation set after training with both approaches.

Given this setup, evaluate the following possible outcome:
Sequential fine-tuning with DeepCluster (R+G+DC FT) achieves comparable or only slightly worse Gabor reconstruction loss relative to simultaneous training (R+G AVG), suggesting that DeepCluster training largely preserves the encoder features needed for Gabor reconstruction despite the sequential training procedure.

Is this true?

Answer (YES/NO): YES